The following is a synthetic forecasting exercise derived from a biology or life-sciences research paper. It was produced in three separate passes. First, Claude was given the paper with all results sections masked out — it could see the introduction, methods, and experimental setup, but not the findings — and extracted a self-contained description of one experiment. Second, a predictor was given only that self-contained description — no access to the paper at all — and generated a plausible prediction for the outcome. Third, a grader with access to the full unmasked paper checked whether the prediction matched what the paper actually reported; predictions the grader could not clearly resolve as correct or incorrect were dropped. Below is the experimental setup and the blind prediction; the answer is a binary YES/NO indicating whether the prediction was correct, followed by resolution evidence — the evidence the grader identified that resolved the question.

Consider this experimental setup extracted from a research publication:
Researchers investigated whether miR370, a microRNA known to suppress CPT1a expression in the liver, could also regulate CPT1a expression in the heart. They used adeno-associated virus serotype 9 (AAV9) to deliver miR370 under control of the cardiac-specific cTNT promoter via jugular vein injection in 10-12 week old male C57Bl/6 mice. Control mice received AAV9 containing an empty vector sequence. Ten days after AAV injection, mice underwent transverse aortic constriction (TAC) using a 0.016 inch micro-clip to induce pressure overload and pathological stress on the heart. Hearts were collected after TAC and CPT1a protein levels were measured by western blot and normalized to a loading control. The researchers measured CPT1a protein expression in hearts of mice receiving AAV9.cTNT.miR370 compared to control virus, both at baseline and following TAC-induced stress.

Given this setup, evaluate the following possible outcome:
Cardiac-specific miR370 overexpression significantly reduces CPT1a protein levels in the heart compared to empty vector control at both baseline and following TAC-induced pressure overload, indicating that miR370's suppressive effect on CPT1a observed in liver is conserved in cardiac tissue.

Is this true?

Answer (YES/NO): NO